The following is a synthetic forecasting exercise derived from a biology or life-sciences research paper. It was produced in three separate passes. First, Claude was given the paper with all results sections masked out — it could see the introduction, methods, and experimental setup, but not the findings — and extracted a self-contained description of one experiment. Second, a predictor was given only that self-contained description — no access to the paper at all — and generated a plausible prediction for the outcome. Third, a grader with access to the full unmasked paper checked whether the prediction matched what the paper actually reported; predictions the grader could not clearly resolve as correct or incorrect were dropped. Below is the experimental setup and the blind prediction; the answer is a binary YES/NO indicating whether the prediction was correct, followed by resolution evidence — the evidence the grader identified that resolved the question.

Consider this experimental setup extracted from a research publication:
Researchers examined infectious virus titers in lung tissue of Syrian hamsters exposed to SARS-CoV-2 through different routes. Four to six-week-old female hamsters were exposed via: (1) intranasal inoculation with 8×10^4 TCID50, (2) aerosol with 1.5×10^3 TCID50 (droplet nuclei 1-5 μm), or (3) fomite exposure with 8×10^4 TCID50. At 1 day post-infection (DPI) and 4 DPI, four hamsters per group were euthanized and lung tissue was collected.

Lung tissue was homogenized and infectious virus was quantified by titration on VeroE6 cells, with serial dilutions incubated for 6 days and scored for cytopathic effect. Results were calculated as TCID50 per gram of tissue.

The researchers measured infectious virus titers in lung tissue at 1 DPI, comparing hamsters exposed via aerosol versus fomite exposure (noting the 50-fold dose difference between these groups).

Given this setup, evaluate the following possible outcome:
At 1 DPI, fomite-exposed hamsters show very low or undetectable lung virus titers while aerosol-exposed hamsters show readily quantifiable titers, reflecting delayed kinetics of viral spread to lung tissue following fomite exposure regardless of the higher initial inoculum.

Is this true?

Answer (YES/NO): YES